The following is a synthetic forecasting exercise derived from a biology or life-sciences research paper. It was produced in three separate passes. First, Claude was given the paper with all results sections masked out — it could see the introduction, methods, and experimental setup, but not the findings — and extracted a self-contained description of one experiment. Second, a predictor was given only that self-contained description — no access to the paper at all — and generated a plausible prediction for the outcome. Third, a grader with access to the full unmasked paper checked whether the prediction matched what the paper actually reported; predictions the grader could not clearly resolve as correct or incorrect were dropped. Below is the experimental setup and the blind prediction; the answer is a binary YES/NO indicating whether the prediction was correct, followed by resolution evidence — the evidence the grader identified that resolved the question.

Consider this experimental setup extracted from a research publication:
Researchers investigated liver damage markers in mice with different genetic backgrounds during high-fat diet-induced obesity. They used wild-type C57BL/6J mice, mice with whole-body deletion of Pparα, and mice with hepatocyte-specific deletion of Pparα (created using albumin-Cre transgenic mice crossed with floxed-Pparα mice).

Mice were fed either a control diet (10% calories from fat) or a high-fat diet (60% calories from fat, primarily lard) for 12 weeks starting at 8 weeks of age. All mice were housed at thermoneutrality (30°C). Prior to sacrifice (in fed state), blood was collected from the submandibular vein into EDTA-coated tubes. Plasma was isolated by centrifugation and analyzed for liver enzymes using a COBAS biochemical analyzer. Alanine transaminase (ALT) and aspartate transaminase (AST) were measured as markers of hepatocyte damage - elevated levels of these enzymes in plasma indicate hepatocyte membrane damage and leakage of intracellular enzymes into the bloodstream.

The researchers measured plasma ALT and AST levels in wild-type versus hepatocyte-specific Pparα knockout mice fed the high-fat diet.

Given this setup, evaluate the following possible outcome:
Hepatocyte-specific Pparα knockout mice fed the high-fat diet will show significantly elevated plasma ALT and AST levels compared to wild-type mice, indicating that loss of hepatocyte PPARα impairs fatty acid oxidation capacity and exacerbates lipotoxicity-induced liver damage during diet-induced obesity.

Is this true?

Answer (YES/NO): YES